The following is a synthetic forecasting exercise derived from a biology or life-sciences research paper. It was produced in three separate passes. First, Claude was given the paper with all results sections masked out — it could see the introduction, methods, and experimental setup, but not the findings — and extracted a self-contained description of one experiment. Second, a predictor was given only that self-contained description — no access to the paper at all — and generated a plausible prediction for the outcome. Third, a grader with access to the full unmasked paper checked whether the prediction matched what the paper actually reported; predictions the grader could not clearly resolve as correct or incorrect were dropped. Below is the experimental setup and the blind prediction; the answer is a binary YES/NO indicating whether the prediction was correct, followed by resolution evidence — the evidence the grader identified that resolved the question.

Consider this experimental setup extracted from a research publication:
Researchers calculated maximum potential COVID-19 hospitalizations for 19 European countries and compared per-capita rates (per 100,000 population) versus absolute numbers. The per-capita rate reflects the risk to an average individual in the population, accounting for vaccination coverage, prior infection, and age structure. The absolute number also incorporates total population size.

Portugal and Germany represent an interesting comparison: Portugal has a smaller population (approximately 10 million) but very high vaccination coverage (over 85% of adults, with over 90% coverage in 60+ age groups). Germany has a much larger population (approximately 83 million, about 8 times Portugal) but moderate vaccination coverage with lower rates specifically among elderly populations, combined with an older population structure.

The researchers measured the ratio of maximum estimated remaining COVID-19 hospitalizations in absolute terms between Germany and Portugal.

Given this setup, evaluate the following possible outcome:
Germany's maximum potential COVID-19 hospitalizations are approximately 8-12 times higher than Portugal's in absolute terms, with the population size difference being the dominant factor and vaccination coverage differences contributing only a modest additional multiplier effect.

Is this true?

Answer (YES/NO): NO